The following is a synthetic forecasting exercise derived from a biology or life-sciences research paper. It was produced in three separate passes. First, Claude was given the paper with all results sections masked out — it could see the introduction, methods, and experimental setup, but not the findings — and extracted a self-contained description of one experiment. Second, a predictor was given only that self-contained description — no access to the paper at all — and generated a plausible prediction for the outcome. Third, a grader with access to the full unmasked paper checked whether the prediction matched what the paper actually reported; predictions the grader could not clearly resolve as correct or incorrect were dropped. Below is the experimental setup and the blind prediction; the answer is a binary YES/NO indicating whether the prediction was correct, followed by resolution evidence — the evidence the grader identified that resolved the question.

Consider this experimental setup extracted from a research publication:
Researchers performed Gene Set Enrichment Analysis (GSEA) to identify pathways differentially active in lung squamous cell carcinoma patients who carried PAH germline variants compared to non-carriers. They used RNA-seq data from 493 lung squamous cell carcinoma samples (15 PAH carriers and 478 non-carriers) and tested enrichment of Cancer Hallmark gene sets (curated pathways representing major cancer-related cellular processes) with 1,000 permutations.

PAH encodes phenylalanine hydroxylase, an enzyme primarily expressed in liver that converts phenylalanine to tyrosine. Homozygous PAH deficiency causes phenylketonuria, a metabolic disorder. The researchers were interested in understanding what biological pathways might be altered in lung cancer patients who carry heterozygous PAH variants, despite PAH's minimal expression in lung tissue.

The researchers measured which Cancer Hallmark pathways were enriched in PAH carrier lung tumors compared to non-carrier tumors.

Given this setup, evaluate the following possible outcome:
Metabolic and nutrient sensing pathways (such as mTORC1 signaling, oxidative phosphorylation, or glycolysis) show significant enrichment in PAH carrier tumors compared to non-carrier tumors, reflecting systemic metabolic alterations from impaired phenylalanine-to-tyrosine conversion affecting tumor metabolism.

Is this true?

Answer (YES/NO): NO